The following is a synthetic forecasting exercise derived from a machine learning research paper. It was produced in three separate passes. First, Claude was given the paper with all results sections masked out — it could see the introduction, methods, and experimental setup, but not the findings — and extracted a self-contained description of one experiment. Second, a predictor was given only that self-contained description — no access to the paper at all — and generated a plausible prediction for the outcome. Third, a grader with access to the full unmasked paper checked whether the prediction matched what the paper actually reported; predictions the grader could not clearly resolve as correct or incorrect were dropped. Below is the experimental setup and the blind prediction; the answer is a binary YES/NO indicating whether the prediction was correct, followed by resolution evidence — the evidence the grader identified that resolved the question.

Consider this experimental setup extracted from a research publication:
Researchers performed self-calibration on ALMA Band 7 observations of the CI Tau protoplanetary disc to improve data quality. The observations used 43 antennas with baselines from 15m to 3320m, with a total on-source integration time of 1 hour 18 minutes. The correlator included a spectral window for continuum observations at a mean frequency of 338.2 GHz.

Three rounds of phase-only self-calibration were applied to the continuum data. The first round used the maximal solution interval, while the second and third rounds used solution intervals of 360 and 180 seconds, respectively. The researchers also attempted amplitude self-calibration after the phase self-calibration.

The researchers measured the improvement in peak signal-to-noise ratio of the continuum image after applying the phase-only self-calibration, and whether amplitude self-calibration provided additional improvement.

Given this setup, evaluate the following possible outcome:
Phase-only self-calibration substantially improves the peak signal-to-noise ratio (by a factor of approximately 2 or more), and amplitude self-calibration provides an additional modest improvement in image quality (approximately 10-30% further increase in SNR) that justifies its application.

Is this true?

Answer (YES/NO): NO